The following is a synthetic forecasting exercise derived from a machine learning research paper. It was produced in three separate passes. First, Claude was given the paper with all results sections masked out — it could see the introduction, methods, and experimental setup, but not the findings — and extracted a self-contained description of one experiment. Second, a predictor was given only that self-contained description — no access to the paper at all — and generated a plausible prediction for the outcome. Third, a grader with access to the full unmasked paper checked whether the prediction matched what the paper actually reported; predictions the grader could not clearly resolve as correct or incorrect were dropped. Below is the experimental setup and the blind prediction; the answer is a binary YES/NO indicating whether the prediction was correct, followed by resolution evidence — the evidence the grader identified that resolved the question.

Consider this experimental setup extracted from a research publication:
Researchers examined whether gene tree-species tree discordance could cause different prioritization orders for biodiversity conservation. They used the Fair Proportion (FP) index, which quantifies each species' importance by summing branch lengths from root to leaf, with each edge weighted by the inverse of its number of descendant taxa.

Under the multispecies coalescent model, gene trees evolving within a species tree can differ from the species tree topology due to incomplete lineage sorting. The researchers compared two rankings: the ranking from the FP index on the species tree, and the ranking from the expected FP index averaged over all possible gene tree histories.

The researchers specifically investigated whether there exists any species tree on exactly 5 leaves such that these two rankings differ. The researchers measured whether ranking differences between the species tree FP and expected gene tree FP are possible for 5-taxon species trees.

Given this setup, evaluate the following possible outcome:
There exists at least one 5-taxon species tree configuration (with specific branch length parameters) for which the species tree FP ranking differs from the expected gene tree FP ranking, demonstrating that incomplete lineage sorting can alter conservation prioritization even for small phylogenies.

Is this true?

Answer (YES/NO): YES